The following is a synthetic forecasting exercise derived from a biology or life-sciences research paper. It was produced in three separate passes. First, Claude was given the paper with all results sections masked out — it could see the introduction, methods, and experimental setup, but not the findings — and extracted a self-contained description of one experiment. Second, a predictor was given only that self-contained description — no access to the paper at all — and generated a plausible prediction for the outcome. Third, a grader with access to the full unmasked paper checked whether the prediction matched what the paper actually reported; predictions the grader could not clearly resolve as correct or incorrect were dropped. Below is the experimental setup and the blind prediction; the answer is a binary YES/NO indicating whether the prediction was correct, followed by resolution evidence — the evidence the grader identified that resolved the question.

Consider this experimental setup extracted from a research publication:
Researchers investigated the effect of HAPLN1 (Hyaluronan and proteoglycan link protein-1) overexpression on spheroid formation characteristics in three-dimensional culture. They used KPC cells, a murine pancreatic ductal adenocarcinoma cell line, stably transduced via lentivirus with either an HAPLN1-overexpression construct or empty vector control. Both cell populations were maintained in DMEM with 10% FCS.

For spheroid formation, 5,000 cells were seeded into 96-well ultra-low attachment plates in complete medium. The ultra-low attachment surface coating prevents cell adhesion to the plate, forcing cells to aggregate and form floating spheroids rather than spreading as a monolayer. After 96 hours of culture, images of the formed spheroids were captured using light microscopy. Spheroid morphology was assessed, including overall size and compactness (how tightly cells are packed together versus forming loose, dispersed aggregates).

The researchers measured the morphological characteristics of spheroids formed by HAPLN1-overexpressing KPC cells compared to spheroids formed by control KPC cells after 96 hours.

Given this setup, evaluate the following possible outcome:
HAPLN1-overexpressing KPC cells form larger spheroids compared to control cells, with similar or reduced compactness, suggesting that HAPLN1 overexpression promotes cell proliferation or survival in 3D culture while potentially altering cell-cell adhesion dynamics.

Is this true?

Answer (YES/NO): NO